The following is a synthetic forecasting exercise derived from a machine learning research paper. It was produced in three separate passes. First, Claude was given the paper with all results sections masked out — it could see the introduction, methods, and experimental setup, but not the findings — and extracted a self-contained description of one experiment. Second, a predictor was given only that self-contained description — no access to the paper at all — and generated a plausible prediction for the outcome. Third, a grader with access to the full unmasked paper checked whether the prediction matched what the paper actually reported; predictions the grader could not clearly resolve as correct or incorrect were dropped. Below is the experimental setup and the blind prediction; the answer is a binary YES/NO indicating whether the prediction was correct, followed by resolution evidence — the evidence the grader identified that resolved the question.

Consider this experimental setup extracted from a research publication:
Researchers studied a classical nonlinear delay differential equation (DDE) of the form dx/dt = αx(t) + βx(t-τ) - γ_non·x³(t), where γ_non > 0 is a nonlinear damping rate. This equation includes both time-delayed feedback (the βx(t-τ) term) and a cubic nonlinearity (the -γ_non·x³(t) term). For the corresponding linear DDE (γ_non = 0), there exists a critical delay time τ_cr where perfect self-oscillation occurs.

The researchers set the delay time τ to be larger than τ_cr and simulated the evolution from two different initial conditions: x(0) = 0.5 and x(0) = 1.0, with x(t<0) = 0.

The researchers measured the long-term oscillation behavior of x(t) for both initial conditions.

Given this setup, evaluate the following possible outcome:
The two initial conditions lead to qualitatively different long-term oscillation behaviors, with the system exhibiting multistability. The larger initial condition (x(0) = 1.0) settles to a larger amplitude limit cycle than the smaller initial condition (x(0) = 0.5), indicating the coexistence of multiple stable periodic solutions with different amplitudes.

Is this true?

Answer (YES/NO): NO